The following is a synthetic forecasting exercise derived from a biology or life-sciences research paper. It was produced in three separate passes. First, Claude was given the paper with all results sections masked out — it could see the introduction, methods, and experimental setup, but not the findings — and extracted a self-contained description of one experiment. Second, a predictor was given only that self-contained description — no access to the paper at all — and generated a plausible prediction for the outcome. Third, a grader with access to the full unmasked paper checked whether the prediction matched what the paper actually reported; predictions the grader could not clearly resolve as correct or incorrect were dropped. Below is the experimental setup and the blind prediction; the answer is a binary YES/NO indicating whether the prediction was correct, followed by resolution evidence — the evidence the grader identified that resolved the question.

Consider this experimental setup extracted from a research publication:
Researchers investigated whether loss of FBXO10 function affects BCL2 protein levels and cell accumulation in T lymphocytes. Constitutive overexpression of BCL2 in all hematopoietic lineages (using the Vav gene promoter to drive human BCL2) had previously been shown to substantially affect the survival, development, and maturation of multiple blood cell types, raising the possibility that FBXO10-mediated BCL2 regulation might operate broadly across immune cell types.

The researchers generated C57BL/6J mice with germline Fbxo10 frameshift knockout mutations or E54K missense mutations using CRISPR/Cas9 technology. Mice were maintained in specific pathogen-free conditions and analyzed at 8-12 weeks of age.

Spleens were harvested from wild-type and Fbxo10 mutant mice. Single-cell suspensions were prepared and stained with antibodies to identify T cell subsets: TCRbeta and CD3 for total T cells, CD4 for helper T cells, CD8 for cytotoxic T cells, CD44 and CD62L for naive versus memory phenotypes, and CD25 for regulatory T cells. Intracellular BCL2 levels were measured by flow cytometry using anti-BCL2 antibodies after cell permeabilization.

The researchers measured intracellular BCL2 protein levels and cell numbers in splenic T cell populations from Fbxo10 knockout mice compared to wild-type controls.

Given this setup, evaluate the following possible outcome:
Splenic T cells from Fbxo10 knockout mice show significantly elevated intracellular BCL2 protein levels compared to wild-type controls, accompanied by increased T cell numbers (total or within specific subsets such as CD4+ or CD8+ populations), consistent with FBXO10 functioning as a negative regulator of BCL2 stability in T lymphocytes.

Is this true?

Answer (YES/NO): NO